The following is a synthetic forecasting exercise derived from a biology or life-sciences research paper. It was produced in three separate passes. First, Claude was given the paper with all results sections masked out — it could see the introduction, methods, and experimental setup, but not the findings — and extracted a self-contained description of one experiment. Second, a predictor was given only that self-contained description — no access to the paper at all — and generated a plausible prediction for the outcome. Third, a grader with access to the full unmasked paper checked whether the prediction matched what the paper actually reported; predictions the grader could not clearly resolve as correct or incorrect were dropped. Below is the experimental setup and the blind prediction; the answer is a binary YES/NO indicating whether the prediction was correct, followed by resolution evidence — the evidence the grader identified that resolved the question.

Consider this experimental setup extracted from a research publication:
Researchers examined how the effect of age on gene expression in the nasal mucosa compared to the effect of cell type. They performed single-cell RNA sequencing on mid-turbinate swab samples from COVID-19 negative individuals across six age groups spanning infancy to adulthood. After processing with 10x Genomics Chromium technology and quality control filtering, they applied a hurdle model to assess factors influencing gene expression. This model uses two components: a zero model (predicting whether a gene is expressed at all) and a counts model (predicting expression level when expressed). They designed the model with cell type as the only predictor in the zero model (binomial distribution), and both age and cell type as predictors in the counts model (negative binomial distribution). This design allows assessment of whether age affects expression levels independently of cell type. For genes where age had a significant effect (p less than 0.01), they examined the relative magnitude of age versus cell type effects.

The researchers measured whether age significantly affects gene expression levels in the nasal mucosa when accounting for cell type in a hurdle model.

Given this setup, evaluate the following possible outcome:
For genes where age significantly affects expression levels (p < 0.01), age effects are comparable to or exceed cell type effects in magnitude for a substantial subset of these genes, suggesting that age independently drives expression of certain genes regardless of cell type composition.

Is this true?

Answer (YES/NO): NO